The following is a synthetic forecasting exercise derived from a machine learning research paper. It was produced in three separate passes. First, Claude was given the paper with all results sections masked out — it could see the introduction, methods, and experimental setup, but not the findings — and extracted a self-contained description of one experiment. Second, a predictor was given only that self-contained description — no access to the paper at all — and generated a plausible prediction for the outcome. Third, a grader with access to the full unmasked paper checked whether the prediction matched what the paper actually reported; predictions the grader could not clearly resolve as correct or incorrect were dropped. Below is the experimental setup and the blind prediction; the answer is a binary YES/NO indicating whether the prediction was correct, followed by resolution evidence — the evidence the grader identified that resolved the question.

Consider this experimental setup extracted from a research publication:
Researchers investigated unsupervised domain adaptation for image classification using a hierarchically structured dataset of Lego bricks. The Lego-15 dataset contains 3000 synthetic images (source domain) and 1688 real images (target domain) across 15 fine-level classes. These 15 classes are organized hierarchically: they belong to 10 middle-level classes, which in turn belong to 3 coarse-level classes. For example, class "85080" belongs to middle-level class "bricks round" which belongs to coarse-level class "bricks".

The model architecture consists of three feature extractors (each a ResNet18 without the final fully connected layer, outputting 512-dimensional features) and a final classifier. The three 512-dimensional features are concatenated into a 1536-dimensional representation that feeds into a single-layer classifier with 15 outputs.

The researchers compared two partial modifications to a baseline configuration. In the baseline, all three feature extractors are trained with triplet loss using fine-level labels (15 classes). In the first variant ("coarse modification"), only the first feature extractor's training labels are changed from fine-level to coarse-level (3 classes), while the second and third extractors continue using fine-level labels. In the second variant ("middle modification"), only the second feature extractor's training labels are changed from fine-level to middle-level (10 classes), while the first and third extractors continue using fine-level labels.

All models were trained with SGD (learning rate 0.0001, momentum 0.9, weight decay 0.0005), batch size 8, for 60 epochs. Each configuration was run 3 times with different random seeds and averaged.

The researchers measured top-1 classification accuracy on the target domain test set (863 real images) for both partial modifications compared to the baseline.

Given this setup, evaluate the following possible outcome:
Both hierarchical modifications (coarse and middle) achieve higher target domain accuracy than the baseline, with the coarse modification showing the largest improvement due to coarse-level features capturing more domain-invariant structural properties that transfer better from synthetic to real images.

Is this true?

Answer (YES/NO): NO